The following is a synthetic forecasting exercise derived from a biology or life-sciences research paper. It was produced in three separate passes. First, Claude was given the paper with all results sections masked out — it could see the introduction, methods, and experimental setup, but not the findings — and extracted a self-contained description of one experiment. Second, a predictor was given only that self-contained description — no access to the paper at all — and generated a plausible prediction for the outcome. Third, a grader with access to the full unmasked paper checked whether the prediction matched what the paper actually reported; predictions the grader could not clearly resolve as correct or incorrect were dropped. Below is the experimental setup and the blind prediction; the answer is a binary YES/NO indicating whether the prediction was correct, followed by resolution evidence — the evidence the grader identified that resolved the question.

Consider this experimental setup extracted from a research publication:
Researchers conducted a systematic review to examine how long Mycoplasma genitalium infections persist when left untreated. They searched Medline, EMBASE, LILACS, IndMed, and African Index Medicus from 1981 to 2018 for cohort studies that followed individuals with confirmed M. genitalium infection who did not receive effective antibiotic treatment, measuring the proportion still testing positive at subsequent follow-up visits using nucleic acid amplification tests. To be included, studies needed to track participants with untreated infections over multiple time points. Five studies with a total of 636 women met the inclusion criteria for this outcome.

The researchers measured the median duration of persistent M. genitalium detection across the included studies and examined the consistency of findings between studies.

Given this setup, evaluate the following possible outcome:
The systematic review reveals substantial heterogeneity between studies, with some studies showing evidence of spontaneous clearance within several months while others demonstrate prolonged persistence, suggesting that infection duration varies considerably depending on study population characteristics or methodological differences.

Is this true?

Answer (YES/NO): YES